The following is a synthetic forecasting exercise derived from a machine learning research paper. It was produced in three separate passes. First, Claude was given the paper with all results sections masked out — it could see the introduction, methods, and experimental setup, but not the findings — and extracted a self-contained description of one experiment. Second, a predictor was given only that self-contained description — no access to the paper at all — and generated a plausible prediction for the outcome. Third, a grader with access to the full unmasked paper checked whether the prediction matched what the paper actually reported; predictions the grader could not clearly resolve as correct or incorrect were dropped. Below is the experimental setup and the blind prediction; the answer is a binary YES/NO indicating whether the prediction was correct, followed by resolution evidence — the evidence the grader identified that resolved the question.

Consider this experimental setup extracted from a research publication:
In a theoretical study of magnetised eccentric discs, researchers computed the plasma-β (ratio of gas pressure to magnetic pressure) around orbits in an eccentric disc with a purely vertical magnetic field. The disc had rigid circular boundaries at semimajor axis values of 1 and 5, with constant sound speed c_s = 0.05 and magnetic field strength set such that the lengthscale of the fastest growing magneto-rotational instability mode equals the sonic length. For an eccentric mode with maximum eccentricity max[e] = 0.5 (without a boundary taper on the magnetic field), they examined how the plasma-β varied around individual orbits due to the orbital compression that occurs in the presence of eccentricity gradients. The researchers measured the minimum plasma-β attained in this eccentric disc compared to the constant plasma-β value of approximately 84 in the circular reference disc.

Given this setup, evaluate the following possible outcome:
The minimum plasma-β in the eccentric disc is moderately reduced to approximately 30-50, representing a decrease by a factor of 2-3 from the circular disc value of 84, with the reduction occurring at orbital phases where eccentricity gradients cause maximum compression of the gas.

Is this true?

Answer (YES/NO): NO